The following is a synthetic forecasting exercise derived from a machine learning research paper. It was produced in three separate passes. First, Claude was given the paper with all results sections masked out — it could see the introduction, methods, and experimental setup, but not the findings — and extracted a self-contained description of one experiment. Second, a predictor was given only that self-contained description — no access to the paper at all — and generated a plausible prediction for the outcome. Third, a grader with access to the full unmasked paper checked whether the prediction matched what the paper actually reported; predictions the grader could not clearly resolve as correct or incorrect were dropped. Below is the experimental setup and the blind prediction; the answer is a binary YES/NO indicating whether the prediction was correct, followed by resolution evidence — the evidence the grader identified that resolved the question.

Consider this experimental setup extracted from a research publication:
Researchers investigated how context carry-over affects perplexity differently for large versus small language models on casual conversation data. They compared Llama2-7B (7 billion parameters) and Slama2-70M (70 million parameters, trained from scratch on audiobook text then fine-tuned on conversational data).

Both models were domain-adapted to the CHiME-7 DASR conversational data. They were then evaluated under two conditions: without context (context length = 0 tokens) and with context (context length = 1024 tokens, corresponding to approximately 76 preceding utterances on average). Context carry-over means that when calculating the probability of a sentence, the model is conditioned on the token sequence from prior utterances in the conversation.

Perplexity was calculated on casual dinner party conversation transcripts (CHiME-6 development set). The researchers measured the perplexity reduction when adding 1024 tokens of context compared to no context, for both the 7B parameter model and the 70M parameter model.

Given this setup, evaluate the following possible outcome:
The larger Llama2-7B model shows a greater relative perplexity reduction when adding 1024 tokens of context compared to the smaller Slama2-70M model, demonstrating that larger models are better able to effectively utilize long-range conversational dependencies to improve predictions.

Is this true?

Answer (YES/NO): YES